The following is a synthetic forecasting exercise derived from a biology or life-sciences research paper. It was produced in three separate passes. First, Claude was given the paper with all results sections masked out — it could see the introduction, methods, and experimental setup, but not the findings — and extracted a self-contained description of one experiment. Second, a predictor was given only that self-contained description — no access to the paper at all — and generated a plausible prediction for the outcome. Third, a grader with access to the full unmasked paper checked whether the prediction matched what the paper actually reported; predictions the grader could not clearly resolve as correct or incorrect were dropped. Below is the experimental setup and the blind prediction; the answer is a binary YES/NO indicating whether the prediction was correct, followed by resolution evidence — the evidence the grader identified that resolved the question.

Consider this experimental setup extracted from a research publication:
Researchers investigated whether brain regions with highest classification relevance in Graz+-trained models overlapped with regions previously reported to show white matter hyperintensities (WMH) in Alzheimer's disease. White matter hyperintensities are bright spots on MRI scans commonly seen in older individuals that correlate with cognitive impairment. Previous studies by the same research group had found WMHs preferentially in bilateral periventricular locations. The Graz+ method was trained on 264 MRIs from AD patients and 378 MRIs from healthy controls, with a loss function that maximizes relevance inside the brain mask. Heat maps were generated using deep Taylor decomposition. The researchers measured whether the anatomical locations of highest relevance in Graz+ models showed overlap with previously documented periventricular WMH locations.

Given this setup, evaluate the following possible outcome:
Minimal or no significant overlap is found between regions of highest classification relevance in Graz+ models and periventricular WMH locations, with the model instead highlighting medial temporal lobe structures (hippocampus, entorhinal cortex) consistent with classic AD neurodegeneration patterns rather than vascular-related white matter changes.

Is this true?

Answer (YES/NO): NO